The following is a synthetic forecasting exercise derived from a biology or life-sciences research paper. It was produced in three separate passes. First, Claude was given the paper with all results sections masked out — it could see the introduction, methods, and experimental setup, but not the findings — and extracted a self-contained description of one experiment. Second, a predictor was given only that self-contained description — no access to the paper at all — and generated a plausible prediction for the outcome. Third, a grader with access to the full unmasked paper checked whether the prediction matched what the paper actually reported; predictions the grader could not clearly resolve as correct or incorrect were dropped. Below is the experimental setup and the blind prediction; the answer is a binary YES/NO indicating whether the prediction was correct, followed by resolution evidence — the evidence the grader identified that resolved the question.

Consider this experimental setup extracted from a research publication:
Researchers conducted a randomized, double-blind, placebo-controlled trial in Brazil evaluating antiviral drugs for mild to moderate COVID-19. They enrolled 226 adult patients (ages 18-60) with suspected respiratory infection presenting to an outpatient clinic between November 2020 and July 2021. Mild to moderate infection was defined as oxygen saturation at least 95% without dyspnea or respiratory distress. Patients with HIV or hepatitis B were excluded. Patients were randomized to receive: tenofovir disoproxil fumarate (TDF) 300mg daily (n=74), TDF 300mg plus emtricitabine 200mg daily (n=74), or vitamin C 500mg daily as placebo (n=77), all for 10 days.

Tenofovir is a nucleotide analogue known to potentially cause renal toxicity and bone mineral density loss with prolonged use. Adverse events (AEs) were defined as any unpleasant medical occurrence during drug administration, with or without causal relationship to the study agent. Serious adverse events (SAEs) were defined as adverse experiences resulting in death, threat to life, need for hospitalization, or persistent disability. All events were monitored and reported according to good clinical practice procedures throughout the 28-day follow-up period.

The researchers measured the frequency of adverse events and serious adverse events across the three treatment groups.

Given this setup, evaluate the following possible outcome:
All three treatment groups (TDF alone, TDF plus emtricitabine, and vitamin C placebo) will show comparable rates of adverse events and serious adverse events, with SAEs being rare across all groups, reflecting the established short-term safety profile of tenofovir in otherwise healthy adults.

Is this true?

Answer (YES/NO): YES